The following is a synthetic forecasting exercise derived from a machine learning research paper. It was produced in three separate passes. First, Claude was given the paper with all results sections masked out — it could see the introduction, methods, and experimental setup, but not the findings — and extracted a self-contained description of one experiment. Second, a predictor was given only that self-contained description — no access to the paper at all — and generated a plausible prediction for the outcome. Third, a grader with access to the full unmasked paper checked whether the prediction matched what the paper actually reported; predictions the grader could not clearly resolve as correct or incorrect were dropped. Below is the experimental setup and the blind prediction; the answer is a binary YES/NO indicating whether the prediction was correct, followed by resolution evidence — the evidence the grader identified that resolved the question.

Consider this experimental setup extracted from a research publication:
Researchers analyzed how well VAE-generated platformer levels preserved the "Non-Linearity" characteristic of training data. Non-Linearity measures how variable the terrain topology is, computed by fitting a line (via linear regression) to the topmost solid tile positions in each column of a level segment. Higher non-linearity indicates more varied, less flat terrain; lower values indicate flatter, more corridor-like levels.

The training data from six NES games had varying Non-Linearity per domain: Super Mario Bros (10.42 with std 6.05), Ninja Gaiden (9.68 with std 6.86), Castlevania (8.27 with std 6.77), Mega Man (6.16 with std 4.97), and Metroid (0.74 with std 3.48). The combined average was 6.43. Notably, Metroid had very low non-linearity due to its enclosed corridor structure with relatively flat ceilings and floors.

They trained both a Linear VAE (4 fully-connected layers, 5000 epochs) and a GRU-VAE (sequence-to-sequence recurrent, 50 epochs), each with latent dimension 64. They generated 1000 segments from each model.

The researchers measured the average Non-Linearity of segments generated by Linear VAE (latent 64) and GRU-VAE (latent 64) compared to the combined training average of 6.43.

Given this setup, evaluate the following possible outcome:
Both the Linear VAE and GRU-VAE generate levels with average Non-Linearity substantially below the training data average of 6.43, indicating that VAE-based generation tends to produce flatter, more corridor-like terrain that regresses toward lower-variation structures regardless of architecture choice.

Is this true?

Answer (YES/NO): NO